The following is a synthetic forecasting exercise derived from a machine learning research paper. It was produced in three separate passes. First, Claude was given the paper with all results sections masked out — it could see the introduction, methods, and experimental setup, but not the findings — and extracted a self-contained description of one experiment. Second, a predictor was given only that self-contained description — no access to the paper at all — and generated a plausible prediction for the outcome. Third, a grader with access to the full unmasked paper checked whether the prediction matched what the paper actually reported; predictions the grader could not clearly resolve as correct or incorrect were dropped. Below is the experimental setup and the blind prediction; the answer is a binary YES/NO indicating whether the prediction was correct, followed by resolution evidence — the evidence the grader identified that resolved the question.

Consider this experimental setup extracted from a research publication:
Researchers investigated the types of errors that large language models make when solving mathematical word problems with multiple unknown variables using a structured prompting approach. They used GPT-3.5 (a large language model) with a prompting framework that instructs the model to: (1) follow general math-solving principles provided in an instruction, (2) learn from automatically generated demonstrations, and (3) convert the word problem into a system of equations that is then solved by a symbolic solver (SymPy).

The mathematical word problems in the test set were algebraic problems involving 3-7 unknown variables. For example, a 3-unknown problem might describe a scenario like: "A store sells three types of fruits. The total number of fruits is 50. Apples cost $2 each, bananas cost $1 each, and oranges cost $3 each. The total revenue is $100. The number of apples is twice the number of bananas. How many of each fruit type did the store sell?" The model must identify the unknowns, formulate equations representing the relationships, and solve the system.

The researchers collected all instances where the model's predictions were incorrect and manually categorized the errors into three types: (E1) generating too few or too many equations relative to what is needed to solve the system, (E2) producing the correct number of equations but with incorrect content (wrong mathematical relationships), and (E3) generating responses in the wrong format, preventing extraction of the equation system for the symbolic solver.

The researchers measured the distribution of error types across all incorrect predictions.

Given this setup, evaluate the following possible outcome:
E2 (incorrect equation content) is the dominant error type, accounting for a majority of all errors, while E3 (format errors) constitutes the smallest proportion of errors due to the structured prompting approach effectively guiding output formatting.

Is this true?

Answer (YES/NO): NO